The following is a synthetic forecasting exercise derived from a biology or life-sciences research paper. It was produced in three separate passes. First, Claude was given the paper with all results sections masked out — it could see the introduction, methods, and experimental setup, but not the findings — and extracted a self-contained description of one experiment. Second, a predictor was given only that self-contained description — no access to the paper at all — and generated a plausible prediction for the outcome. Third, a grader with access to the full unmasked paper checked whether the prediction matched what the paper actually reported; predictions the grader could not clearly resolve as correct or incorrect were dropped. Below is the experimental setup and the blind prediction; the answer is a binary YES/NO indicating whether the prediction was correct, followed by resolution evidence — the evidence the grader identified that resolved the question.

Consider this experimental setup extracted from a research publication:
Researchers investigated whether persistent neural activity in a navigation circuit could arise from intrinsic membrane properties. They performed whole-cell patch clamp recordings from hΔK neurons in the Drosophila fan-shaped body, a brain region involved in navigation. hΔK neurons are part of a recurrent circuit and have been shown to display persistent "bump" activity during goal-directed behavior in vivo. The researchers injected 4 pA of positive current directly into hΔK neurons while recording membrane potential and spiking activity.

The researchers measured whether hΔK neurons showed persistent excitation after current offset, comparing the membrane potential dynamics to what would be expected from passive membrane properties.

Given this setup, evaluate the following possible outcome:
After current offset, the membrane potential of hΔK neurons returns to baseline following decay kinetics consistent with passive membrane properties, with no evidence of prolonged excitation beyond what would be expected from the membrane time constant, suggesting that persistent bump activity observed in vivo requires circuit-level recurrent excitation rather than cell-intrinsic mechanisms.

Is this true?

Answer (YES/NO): YES